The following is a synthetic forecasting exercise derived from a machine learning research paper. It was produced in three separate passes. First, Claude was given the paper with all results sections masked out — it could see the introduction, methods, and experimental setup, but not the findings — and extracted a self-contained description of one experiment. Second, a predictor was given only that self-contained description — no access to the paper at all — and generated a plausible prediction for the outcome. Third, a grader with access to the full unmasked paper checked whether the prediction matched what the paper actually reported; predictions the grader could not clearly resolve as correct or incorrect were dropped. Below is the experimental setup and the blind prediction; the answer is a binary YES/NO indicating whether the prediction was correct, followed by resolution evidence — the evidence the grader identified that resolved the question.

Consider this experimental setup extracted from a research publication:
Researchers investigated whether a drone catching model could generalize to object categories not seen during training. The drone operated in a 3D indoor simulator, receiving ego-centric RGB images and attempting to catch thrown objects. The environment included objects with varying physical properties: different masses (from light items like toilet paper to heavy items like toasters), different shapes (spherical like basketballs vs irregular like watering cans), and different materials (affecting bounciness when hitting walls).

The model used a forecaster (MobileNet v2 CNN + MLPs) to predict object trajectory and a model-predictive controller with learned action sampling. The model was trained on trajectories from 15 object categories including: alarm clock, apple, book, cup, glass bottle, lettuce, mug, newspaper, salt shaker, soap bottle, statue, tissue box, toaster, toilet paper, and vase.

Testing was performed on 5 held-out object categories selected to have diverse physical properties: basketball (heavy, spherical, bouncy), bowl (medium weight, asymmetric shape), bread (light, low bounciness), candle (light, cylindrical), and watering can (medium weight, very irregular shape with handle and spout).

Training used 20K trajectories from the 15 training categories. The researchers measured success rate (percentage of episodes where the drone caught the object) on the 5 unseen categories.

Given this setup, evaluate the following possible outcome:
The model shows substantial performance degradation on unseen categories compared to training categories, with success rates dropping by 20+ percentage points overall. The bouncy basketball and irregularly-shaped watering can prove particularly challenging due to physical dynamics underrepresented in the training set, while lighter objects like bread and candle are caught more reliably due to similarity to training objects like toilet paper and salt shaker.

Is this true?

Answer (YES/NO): NO